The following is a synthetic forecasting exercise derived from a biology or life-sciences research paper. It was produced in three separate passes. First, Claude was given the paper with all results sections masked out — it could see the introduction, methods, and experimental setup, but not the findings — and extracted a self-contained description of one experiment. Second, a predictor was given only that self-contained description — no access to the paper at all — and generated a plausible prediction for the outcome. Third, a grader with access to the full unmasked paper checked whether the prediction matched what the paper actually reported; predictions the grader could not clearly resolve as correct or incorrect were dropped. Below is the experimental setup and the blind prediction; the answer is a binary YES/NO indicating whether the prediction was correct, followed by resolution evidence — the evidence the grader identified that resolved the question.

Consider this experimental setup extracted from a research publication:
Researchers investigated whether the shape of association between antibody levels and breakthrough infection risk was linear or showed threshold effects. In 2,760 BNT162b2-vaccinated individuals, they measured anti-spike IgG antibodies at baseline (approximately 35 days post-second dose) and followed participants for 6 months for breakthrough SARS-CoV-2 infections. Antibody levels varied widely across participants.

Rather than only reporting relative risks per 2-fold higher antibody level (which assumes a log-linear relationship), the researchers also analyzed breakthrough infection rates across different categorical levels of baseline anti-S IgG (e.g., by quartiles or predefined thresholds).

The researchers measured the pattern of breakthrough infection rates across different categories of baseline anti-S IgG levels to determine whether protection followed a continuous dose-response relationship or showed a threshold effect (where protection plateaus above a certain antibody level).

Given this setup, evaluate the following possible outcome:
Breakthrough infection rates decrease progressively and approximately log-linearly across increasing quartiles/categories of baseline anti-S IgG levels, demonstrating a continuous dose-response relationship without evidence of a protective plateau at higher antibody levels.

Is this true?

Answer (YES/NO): YES